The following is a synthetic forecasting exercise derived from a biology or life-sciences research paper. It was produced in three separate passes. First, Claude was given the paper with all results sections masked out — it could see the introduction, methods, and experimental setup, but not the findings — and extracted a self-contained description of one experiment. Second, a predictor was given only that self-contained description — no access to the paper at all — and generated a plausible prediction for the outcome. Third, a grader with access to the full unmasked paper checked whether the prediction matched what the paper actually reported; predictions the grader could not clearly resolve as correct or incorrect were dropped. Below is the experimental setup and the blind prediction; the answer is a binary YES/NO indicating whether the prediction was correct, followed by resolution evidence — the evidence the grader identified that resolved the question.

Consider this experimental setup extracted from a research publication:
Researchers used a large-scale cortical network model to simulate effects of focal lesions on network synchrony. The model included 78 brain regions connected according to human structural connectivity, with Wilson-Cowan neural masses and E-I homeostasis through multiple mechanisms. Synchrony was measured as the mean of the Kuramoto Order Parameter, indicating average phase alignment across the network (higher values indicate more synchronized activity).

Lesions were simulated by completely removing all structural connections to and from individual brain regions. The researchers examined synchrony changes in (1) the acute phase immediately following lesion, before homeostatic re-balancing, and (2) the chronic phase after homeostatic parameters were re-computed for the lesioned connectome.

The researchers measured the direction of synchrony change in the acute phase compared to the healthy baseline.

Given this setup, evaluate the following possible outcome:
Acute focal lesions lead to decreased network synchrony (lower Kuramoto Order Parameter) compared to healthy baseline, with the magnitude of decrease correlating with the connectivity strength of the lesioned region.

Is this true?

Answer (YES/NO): NO